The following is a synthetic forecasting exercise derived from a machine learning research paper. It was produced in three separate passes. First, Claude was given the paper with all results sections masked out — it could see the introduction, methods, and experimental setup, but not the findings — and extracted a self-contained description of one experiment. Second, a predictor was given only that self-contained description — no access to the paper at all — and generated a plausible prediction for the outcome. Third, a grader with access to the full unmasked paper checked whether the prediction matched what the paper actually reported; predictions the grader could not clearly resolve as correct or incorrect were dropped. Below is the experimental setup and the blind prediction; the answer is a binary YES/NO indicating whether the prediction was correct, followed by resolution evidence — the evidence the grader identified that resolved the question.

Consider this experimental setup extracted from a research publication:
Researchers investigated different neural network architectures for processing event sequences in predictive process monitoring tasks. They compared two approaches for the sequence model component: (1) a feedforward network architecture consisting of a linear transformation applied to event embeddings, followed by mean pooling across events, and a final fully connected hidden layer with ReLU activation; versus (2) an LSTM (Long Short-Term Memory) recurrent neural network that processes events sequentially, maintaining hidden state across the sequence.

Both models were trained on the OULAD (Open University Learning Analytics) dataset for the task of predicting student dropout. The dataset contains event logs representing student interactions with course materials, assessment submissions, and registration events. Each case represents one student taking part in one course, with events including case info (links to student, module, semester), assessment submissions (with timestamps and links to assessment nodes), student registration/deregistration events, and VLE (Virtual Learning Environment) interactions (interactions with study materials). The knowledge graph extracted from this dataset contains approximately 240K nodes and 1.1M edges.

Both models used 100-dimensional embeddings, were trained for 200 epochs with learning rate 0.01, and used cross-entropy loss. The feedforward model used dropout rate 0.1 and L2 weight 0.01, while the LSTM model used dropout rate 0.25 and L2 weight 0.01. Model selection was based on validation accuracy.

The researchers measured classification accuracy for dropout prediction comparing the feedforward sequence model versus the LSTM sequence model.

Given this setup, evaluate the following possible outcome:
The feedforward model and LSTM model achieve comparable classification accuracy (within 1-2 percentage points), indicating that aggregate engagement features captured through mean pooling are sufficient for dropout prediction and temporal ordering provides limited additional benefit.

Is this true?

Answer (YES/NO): YES